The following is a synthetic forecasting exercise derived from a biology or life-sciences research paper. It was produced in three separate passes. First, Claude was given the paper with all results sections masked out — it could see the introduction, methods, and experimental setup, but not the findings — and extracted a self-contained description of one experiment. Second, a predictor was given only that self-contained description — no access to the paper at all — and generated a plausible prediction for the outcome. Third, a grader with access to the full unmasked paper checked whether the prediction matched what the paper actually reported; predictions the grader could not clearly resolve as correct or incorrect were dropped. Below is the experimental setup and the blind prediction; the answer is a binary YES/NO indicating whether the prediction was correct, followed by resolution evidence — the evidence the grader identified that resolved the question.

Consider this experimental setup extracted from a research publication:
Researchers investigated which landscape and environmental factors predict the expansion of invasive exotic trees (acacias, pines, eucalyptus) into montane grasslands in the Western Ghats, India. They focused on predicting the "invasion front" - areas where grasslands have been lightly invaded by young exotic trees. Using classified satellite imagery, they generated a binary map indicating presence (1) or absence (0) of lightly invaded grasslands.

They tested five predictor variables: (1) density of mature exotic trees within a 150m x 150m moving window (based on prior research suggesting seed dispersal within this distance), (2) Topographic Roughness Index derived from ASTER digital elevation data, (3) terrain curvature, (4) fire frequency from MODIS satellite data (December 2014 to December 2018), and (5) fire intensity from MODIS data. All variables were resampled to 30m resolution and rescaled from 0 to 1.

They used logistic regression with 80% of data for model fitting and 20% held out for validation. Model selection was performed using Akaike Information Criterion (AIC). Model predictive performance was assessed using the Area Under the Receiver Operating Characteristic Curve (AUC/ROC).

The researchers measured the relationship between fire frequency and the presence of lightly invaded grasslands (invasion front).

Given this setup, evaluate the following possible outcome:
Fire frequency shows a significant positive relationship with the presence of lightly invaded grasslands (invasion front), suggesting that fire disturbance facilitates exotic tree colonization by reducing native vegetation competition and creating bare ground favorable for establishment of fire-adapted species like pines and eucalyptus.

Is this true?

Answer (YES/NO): NO